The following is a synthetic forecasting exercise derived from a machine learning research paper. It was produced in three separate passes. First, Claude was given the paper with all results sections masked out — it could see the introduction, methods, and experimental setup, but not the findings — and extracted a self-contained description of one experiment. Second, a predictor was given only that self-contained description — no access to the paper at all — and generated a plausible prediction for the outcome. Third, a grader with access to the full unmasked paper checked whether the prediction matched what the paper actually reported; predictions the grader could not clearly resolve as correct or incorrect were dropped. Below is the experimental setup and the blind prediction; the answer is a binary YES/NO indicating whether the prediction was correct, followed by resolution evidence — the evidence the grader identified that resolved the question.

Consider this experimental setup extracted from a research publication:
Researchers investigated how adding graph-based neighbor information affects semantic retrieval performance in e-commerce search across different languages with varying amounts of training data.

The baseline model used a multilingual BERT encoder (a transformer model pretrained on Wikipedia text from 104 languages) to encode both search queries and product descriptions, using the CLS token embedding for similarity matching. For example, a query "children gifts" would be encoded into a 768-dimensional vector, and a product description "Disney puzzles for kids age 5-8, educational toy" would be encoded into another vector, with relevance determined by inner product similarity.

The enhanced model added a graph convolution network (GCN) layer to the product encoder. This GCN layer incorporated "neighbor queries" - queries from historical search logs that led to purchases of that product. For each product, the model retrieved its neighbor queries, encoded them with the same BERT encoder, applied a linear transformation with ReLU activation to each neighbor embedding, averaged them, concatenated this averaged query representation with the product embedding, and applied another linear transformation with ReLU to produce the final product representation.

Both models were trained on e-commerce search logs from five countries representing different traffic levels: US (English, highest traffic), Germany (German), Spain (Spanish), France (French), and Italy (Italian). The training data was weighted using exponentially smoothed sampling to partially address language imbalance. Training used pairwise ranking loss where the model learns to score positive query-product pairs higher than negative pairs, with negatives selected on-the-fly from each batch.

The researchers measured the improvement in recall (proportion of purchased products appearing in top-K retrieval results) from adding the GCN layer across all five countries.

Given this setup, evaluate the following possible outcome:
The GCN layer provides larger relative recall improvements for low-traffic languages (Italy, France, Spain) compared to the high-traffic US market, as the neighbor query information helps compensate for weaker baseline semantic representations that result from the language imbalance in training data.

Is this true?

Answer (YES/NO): NO